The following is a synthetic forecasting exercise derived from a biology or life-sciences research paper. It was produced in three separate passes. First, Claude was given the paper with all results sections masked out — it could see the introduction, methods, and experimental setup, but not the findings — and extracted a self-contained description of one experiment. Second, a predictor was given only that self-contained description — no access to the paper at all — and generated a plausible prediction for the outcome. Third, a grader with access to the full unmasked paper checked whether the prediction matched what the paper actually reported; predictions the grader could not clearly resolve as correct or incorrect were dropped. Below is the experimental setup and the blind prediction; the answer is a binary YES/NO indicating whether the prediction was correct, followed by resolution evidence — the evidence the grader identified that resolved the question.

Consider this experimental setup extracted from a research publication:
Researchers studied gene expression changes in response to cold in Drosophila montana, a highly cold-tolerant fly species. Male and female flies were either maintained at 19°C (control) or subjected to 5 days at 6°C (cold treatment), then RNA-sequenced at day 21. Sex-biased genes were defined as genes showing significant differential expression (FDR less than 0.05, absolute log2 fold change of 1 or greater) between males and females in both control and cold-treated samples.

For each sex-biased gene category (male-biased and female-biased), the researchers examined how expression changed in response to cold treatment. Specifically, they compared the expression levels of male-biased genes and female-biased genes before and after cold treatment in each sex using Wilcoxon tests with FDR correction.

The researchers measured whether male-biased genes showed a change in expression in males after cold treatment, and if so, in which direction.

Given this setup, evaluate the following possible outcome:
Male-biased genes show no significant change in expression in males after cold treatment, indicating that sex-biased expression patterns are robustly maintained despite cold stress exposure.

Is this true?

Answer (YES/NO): NO